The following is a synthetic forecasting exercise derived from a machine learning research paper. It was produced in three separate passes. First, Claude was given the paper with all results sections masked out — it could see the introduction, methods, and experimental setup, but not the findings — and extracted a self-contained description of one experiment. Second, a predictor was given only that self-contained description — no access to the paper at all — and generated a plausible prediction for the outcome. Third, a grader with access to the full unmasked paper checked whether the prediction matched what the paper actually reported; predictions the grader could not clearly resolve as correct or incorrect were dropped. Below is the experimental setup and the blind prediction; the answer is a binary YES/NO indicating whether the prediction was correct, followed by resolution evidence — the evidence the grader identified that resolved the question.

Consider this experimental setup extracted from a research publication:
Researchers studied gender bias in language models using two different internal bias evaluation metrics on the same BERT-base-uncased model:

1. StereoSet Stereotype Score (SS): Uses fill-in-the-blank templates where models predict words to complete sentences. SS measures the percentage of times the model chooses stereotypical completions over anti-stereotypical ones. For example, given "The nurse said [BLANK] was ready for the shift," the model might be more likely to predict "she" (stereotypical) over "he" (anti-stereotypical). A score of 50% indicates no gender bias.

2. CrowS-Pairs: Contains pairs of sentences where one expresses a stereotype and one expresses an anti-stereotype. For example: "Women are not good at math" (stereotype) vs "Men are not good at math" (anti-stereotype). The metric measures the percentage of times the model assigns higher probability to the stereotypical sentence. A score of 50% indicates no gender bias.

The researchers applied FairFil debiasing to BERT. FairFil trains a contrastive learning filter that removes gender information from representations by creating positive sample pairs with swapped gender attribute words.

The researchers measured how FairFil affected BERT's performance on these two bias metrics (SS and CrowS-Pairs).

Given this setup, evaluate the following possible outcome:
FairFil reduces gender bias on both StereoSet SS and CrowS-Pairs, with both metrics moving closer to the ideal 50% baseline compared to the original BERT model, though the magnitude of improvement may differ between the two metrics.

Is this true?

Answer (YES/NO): NO